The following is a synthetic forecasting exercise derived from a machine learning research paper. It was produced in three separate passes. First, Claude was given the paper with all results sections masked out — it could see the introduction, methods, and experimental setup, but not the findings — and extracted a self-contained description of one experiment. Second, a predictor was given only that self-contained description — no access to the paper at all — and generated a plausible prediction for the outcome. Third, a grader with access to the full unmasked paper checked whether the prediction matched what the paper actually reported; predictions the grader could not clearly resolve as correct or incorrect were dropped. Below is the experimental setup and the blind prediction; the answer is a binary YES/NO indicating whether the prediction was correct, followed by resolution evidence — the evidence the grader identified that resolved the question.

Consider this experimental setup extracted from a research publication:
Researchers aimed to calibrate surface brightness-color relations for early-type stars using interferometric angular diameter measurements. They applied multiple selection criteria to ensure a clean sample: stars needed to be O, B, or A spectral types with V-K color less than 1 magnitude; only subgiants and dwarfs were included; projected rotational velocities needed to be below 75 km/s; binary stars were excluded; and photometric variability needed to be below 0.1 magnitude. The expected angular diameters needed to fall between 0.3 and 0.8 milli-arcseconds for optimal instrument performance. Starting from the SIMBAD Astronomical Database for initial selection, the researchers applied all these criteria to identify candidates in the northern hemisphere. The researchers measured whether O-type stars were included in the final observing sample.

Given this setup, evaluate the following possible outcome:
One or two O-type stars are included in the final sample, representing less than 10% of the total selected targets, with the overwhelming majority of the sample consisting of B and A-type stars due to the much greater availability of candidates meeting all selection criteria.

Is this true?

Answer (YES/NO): NO